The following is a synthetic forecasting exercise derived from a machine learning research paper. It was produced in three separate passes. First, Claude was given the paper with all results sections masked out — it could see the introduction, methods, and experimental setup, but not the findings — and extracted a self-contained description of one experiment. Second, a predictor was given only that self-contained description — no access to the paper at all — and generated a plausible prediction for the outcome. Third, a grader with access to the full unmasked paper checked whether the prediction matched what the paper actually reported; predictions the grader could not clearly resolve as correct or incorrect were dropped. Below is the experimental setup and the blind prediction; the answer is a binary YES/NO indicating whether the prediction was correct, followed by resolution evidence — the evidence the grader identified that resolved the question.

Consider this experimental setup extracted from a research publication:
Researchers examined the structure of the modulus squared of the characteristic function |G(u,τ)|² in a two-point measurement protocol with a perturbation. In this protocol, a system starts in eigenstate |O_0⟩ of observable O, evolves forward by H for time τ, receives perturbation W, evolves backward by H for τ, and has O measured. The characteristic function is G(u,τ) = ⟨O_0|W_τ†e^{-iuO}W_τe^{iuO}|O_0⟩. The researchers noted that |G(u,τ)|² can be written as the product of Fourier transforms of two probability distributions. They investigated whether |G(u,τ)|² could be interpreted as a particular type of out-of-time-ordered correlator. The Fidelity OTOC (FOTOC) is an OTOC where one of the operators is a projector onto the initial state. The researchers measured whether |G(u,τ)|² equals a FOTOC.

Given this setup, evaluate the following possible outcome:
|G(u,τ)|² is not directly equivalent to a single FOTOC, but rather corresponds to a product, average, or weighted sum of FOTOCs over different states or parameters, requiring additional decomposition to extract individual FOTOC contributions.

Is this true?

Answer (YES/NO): NO